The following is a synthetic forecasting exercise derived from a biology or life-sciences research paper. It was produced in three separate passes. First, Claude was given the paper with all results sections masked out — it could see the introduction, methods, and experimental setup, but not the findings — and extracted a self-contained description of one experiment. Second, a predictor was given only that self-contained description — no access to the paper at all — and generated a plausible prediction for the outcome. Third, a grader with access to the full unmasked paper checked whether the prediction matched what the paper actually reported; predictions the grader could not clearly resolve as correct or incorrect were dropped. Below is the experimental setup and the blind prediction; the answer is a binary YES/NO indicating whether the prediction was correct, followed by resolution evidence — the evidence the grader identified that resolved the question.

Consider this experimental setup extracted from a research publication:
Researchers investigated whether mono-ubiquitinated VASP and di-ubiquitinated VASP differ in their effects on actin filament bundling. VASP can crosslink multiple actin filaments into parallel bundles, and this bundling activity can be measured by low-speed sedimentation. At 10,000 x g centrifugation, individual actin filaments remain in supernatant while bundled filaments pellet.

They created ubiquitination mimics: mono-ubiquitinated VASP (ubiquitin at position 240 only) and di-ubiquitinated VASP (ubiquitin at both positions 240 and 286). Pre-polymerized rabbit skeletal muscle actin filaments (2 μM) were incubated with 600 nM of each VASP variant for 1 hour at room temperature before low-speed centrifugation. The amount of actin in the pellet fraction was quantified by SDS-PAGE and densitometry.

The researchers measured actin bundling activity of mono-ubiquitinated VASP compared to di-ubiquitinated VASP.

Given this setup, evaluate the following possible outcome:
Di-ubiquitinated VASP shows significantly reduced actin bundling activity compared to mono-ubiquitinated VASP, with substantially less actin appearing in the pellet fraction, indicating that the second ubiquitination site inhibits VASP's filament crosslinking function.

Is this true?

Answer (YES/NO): NO